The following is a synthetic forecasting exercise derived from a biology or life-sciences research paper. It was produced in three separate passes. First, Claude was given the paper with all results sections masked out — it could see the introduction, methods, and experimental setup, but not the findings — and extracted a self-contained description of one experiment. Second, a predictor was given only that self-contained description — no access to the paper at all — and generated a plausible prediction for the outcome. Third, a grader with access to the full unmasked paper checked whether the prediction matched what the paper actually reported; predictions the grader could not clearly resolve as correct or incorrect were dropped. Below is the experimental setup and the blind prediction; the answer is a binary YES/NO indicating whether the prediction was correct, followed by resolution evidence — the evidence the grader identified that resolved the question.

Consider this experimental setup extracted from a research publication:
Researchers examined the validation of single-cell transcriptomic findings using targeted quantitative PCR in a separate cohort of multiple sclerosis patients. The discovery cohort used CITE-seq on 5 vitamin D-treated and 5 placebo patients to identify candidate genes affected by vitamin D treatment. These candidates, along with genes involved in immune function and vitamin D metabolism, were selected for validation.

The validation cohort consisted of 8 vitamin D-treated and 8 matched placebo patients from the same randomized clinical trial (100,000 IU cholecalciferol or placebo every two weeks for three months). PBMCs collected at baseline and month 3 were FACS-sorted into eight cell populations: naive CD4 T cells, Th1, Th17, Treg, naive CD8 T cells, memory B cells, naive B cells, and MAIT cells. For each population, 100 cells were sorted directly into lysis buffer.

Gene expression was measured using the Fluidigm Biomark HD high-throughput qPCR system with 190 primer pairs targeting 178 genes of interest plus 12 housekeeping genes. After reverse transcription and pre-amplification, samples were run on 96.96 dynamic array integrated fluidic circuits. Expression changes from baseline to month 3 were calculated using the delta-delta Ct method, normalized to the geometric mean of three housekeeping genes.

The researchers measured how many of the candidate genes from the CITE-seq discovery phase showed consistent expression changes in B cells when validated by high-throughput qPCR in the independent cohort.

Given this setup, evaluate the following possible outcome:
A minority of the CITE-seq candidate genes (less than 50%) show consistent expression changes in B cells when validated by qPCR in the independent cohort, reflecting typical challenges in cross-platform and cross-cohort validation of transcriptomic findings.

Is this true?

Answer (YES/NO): YES